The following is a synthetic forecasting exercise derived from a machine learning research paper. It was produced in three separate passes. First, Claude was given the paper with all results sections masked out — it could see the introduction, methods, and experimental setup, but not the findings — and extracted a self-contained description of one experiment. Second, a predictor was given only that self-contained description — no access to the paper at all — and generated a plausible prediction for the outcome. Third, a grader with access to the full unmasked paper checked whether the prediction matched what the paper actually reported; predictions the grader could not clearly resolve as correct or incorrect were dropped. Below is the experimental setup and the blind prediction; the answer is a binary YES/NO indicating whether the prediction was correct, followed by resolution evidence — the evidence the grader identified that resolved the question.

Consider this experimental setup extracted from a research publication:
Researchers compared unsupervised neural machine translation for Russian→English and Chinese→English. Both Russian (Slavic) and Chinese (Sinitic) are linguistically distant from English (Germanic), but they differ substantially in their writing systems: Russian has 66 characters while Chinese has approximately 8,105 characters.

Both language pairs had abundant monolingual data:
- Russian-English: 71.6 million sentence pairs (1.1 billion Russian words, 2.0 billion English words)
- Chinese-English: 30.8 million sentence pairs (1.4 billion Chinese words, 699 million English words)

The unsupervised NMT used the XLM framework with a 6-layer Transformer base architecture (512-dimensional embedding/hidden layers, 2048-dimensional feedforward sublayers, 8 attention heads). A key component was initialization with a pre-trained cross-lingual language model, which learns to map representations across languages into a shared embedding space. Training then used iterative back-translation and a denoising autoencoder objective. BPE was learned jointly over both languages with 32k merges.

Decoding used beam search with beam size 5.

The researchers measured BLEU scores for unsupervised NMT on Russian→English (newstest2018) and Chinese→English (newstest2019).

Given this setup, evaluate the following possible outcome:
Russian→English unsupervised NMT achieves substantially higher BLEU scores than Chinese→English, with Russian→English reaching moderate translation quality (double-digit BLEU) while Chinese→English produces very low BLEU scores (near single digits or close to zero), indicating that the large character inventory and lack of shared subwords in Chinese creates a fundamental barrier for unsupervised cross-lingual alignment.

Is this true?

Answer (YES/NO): YES